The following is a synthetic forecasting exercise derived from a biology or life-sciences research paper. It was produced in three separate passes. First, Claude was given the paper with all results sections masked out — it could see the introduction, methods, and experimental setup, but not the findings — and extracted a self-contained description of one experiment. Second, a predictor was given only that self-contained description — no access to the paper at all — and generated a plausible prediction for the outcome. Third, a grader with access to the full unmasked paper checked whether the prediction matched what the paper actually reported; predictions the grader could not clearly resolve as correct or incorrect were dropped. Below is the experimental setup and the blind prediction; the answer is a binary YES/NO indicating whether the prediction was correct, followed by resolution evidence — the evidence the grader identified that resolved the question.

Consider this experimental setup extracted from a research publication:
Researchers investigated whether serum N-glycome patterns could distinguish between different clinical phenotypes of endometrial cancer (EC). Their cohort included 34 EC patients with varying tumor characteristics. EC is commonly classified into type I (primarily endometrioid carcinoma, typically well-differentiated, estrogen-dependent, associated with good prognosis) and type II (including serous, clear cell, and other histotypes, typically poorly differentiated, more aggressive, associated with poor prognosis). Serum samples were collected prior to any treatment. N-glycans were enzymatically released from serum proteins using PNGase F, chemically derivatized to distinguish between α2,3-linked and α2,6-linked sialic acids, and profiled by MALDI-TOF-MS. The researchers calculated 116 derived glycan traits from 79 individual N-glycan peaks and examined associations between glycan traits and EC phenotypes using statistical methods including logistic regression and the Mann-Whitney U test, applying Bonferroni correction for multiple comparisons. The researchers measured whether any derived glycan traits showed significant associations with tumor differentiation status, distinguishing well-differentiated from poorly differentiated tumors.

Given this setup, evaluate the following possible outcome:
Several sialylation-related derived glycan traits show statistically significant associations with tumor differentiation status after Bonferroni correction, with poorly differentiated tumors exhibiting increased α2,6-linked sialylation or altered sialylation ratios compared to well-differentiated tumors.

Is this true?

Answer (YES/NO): NO